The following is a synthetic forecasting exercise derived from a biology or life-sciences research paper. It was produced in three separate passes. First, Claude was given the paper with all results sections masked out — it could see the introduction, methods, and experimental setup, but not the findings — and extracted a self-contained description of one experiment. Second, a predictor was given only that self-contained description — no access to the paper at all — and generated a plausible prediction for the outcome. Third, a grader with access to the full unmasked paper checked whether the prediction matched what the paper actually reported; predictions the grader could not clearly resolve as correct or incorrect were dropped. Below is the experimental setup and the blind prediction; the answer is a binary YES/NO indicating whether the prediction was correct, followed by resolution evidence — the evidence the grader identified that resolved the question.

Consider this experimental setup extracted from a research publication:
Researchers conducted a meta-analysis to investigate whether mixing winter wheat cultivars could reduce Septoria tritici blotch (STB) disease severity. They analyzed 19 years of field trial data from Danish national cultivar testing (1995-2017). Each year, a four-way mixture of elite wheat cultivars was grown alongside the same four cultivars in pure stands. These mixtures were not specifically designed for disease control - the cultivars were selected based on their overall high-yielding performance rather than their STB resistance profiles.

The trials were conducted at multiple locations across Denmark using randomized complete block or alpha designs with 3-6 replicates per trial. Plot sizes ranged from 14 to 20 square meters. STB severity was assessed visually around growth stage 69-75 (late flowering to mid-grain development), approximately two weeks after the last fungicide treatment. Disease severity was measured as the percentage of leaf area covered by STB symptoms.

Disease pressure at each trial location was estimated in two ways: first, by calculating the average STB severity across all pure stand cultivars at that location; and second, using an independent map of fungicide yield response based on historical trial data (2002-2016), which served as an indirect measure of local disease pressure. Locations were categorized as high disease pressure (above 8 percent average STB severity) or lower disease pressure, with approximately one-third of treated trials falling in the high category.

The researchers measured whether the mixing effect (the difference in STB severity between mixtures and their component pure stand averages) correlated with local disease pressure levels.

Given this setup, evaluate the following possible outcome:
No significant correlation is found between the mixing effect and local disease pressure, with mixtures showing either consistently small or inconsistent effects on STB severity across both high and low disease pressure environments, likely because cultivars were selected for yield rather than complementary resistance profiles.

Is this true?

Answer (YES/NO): NO